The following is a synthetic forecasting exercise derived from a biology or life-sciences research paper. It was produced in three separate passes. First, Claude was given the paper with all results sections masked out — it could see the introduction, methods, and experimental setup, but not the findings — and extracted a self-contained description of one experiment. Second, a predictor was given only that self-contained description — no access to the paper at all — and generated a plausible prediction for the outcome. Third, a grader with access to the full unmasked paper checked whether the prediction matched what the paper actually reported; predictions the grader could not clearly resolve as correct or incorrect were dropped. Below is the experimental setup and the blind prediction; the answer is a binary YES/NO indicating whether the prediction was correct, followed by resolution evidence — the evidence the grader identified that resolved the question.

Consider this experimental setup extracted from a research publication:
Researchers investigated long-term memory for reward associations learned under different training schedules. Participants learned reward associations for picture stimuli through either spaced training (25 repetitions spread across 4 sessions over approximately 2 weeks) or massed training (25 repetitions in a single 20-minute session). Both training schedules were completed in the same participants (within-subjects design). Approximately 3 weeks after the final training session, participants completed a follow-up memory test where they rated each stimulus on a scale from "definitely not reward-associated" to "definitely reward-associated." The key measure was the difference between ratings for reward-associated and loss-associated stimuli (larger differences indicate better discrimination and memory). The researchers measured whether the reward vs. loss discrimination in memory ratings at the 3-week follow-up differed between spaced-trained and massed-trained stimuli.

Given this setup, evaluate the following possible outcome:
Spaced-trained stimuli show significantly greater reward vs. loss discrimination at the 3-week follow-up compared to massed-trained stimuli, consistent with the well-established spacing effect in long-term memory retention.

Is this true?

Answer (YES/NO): YES